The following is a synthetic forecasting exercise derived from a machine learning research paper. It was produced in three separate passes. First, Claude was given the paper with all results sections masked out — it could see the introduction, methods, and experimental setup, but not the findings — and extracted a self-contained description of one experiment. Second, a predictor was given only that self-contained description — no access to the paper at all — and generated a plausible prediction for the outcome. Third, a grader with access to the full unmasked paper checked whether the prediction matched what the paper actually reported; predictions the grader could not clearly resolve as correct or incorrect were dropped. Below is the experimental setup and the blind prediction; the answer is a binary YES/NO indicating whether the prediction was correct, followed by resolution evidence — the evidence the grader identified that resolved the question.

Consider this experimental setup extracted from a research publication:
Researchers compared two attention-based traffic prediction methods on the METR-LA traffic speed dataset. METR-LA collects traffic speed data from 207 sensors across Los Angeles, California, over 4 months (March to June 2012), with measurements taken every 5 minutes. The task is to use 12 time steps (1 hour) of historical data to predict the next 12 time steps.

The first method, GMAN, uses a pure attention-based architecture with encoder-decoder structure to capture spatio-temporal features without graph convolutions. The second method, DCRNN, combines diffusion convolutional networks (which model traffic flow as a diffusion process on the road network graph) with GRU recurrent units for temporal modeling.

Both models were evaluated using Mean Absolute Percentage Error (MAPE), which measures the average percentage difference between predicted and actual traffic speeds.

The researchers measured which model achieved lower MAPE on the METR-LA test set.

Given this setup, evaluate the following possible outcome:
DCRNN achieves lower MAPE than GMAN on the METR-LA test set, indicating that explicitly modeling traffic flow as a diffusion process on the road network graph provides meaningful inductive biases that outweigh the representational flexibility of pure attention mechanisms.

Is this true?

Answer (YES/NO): NO